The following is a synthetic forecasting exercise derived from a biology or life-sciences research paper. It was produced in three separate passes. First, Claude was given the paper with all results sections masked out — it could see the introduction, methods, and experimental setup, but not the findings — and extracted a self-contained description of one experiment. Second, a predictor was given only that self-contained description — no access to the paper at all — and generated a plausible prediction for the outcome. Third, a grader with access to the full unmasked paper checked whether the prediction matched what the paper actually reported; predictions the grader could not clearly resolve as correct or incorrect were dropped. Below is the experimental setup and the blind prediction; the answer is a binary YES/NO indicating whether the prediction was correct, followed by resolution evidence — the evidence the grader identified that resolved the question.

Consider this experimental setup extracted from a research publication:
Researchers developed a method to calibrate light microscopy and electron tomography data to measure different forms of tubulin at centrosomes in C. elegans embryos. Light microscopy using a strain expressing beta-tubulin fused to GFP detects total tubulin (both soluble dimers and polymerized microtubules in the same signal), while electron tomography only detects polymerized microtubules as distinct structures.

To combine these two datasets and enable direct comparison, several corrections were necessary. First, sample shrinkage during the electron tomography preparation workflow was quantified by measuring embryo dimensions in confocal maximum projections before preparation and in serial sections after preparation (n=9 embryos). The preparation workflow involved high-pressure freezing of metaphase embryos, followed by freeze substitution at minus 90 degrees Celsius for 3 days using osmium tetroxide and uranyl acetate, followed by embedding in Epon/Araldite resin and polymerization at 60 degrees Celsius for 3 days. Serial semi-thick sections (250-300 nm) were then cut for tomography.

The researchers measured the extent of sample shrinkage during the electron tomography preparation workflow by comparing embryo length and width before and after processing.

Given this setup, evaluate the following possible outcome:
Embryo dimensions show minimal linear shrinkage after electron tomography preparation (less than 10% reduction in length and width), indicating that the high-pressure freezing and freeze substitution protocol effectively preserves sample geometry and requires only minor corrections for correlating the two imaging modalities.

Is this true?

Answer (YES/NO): NO